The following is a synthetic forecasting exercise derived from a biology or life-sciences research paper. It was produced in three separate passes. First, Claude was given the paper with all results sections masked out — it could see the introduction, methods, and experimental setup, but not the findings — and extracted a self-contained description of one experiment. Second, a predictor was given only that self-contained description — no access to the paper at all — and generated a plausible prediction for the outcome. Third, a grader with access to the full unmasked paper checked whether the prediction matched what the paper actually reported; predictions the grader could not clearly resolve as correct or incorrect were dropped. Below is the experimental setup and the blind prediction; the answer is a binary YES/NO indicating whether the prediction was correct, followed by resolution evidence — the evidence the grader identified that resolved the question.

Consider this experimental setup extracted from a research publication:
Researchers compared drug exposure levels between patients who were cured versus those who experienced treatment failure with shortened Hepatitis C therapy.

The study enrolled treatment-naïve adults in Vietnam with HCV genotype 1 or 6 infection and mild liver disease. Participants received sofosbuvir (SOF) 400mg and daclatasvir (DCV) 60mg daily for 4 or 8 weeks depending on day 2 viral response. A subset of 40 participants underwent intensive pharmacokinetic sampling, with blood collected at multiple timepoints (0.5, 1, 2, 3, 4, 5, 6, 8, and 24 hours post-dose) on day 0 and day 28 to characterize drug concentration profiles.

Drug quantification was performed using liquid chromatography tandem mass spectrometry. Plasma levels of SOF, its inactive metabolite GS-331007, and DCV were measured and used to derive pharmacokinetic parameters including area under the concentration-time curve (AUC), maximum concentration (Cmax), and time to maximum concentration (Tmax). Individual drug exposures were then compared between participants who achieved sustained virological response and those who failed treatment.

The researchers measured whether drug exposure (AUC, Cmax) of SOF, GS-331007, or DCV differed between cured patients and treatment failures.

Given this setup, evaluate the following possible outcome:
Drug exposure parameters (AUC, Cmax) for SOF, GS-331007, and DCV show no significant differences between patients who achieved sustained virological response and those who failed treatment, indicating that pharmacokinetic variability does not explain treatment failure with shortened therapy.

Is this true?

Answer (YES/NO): NO